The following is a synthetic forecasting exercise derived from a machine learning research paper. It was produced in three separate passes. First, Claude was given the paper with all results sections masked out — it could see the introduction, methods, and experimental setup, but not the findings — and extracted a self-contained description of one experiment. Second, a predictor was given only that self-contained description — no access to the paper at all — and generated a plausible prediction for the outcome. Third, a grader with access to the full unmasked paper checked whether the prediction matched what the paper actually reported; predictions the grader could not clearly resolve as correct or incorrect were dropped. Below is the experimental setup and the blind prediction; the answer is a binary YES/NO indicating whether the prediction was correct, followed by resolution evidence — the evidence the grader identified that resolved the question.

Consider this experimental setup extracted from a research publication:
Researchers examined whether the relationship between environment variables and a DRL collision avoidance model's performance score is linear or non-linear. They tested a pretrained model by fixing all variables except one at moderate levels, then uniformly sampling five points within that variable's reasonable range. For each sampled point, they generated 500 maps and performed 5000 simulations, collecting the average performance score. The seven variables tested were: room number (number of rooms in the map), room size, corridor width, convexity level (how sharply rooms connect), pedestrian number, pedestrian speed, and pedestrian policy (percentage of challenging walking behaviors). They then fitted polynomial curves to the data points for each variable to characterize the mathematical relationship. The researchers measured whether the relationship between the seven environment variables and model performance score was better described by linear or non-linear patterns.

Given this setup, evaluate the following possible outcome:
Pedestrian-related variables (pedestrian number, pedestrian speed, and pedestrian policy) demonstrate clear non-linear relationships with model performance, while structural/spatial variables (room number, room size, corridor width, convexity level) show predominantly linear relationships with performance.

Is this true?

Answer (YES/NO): NO